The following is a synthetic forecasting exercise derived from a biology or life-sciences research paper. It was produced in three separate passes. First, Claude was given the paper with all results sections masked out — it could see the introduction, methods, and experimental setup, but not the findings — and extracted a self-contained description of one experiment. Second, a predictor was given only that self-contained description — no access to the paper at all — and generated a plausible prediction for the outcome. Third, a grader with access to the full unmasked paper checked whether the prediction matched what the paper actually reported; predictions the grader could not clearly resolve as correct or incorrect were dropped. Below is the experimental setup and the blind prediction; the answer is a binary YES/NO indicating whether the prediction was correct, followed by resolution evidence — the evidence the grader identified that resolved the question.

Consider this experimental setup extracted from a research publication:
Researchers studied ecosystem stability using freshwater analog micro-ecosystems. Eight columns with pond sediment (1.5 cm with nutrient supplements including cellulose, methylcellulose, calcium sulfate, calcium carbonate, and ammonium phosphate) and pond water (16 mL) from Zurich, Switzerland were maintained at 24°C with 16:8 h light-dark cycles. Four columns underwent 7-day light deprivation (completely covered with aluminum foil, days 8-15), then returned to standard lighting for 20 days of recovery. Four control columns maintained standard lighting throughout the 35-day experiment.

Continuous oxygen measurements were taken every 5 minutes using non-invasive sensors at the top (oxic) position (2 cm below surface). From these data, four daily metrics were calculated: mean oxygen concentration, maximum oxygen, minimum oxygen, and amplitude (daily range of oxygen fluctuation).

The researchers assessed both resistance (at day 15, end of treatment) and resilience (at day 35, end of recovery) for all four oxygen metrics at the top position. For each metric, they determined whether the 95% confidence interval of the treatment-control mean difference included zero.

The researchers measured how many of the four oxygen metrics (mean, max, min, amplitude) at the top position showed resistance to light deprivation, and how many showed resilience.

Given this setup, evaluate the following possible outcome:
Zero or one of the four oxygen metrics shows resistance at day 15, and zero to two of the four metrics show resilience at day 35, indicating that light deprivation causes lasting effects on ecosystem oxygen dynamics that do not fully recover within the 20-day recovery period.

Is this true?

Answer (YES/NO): NO